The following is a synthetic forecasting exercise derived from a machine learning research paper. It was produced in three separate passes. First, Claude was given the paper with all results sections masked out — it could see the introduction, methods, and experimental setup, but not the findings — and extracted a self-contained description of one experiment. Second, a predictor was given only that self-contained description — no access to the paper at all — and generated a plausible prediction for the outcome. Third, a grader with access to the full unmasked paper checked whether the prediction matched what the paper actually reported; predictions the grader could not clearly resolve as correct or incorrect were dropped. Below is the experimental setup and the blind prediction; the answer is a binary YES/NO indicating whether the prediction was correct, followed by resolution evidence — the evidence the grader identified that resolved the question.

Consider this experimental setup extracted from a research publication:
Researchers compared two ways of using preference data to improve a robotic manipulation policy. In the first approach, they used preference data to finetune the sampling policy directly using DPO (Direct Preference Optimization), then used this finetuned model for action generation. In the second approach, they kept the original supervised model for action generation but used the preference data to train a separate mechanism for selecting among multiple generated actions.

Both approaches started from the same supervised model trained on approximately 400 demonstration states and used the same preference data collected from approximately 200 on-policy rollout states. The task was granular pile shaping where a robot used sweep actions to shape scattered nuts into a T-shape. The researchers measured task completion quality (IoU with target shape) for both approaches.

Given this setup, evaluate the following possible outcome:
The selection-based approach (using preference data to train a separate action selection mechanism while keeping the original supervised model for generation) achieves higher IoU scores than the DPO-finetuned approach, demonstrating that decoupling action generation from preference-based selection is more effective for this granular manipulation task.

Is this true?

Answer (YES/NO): YES